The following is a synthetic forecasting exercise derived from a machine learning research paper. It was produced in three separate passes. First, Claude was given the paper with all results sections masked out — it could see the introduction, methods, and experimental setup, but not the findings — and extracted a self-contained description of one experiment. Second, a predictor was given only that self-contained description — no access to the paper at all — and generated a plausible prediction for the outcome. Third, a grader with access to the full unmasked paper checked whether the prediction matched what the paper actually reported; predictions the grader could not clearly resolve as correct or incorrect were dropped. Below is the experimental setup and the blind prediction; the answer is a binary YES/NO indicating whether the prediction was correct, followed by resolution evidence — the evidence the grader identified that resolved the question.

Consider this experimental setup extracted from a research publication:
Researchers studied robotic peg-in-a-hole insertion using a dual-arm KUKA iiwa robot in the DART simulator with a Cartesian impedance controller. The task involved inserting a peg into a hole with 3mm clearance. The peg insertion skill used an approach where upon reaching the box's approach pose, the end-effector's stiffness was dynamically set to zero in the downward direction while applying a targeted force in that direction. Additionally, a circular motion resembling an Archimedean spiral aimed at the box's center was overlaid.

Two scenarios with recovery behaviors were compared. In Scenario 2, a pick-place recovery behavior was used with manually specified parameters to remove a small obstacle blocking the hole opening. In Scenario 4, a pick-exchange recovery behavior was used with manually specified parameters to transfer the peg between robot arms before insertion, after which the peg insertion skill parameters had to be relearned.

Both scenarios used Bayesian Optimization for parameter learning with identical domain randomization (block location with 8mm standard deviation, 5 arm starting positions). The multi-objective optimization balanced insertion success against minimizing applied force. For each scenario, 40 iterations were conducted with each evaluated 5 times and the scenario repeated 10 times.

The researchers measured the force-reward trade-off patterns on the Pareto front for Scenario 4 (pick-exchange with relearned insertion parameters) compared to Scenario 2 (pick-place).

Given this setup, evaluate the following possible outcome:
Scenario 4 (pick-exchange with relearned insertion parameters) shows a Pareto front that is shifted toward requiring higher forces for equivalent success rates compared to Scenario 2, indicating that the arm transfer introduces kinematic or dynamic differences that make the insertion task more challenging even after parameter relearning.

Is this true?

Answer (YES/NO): NO